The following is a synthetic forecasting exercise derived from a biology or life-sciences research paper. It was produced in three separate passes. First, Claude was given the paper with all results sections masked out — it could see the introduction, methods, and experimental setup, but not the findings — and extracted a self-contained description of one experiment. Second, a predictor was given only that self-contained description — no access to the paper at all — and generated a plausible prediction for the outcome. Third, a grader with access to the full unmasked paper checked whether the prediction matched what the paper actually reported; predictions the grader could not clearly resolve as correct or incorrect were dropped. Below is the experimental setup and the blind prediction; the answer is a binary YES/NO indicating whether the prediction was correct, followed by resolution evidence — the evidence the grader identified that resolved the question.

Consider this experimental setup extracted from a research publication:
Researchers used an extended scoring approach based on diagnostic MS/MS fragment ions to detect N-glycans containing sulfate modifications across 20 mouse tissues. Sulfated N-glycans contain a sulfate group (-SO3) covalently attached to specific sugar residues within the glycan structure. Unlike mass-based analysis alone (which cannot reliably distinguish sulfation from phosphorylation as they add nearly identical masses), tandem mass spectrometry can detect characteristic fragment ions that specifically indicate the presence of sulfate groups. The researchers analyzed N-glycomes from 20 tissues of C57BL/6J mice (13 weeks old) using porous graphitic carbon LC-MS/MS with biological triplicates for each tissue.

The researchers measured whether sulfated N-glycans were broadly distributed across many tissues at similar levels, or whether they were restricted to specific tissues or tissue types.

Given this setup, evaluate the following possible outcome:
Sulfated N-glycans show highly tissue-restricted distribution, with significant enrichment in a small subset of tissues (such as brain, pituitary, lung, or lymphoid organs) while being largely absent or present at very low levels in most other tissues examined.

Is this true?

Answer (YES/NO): NO